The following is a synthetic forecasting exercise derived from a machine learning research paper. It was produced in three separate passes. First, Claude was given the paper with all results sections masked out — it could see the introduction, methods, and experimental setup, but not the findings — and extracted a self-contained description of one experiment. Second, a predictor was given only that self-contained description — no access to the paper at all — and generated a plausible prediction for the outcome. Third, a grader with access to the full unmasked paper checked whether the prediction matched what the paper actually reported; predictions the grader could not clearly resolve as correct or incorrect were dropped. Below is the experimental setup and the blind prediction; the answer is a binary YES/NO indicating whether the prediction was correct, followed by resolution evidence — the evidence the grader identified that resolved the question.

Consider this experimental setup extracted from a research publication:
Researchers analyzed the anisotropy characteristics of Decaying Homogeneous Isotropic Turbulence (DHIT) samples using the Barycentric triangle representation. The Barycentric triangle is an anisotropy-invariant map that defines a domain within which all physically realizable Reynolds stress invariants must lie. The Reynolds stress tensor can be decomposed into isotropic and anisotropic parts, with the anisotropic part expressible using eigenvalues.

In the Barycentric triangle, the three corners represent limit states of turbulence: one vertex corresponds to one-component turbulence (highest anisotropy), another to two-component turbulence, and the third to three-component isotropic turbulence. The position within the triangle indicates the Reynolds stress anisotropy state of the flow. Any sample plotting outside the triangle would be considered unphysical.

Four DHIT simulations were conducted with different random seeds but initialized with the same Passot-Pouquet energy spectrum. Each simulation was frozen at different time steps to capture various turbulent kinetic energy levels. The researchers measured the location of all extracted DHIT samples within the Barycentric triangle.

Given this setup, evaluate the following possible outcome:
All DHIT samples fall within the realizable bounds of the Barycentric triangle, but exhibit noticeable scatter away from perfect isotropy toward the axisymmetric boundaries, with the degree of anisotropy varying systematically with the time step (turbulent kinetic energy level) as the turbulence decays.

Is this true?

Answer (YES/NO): NO